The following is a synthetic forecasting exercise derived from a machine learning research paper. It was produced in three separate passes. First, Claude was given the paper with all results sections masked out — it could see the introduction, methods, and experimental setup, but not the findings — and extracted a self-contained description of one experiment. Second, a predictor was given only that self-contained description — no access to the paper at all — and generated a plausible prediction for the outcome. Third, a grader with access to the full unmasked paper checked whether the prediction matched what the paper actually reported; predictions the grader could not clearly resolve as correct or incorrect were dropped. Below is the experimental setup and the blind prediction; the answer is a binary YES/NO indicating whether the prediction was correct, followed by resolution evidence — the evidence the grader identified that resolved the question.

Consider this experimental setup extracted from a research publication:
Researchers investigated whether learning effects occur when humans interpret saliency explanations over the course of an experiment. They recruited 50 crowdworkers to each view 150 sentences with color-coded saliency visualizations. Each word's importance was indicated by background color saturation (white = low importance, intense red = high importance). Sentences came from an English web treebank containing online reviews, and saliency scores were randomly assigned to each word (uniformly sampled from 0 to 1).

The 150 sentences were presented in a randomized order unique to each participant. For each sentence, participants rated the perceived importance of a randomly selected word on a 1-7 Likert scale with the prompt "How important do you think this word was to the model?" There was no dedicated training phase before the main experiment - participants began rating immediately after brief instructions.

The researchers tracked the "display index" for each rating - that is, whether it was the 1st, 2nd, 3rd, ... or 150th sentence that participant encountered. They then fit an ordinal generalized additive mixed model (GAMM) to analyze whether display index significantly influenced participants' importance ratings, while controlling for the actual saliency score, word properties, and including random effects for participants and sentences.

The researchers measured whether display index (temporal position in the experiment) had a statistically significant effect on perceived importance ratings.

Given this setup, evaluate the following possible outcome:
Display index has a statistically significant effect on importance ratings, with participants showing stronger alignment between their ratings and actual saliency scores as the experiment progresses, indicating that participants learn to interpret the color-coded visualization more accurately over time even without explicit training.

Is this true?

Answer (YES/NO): NO